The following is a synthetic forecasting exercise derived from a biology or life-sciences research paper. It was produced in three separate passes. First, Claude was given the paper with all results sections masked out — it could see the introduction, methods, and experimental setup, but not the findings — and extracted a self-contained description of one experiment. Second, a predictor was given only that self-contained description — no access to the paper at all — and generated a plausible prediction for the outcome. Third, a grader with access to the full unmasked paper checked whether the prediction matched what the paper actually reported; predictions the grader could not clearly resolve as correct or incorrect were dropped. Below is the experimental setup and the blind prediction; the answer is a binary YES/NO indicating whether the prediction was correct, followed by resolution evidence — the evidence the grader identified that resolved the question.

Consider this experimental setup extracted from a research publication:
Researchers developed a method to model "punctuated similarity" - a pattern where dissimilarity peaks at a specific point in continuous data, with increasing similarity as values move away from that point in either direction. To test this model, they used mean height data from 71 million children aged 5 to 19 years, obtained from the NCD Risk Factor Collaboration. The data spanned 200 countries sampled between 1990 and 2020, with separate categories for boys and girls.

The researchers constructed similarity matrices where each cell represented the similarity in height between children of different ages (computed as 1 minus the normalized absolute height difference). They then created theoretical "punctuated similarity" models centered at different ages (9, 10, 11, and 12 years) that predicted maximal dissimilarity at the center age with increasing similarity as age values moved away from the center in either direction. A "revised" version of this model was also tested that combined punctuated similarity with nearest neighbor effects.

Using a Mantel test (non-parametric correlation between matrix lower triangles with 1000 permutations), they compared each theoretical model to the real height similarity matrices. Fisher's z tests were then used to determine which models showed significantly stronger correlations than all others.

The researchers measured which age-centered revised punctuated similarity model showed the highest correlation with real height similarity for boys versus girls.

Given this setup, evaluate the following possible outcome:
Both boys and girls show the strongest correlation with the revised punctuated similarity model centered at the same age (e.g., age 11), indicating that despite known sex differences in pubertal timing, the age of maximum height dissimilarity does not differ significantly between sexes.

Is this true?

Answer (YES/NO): NO